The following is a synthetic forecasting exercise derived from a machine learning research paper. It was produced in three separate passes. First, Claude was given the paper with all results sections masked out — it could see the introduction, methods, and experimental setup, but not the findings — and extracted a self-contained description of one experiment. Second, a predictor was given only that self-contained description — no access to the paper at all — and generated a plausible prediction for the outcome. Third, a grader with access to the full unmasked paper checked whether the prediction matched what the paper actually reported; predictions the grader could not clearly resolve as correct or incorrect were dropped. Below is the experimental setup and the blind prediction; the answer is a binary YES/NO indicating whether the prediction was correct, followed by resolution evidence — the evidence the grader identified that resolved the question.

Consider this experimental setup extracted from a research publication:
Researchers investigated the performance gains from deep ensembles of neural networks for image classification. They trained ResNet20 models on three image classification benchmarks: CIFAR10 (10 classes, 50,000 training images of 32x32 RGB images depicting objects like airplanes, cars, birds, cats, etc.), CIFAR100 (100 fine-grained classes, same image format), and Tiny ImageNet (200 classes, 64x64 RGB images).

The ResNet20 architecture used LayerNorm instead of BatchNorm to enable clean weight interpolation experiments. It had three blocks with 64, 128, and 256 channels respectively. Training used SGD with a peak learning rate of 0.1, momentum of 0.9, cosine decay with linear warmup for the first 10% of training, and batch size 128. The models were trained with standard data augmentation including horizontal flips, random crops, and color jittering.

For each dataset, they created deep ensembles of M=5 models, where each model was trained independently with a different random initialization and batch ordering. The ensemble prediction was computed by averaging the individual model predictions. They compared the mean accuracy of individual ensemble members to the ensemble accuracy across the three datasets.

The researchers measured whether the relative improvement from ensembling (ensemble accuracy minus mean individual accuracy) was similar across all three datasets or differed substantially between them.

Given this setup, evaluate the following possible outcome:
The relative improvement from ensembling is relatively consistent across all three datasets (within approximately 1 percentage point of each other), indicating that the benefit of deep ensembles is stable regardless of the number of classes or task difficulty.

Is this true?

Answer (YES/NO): NO